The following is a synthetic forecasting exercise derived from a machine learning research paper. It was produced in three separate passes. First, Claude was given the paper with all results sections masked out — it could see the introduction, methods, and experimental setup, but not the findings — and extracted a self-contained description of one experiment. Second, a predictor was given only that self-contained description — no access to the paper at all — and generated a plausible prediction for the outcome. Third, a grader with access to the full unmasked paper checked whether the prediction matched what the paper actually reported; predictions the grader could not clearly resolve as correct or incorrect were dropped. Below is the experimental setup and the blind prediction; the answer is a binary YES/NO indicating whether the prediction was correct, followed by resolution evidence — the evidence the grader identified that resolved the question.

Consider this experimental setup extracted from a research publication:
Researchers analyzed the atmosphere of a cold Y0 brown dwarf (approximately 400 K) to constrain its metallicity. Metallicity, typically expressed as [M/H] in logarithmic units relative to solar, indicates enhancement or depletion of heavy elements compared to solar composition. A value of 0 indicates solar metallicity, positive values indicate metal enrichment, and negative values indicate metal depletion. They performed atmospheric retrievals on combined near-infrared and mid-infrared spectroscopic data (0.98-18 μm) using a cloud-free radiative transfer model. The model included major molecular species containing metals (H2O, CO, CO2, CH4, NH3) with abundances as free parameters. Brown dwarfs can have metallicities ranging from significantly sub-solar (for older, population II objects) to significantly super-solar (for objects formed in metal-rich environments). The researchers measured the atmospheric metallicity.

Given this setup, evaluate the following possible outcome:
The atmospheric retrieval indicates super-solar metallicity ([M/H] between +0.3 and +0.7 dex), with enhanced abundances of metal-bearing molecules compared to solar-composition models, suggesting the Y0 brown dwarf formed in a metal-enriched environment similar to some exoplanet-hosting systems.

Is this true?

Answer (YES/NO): YES